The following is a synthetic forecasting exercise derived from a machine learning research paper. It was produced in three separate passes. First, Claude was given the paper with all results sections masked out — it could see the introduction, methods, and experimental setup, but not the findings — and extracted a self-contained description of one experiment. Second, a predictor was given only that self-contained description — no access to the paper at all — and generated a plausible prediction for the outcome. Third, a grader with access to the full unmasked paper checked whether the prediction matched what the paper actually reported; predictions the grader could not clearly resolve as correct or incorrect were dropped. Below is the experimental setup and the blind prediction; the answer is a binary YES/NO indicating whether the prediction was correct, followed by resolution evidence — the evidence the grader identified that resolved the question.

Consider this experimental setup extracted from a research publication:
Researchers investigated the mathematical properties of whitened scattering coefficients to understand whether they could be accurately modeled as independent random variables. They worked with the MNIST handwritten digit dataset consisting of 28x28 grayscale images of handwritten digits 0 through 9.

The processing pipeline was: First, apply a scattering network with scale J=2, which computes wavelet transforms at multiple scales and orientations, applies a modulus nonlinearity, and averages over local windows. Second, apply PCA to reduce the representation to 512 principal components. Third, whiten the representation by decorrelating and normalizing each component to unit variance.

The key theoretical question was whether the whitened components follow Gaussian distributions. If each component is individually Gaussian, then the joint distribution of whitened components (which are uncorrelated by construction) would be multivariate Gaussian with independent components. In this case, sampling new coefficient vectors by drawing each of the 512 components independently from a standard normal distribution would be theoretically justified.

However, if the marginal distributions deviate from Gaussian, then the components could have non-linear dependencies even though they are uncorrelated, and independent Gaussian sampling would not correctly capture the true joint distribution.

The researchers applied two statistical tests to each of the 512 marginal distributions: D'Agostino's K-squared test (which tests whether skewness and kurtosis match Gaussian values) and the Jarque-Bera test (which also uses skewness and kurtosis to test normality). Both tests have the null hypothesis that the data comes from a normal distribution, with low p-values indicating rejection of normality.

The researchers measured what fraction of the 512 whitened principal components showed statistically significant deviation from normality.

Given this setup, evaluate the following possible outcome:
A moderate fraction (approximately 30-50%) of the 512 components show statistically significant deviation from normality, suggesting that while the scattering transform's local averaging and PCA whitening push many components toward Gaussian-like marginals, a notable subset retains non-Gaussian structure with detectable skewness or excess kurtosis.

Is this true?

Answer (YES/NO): NO